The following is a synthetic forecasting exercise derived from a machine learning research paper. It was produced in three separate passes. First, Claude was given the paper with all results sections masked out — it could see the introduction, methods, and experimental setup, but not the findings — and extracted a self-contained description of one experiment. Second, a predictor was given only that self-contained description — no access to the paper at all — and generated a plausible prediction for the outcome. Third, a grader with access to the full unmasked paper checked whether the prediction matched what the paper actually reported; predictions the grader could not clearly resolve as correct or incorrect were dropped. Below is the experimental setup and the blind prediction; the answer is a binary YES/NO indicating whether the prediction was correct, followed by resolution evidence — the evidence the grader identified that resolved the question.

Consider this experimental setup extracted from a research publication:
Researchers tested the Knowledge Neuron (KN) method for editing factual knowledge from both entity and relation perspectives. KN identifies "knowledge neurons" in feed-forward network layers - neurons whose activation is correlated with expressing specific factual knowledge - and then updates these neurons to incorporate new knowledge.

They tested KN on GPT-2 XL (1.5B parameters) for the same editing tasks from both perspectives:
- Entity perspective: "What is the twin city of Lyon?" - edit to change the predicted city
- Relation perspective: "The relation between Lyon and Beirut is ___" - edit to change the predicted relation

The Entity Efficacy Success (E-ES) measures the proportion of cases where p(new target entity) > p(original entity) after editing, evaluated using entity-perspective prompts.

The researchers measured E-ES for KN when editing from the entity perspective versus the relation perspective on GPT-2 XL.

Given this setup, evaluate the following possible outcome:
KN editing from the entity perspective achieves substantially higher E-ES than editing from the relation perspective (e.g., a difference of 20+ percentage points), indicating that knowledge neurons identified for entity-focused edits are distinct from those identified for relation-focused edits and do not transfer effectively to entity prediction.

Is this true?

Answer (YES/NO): NO